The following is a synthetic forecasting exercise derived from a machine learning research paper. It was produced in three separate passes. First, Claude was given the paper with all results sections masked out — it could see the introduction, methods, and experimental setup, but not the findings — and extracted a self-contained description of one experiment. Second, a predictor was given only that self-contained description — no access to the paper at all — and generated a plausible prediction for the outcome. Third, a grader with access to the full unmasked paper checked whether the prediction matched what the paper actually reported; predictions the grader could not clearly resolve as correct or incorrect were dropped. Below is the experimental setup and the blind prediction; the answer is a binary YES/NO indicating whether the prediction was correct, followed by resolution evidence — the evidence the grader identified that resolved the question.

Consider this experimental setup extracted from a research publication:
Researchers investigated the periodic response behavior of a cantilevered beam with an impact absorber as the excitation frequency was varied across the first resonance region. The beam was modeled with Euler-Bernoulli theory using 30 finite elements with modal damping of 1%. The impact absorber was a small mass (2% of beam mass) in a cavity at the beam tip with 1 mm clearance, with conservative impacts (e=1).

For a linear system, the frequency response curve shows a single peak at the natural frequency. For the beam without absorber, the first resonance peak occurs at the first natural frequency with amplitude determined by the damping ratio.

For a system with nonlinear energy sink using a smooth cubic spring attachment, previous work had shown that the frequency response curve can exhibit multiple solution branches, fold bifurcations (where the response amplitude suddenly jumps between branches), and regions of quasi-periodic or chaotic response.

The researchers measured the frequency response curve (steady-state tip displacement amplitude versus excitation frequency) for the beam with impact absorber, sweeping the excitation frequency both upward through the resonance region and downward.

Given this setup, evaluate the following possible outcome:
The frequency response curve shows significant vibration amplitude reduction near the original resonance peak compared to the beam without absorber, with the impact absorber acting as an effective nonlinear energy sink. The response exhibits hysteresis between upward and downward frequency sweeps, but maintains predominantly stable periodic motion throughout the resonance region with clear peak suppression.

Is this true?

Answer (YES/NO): NO